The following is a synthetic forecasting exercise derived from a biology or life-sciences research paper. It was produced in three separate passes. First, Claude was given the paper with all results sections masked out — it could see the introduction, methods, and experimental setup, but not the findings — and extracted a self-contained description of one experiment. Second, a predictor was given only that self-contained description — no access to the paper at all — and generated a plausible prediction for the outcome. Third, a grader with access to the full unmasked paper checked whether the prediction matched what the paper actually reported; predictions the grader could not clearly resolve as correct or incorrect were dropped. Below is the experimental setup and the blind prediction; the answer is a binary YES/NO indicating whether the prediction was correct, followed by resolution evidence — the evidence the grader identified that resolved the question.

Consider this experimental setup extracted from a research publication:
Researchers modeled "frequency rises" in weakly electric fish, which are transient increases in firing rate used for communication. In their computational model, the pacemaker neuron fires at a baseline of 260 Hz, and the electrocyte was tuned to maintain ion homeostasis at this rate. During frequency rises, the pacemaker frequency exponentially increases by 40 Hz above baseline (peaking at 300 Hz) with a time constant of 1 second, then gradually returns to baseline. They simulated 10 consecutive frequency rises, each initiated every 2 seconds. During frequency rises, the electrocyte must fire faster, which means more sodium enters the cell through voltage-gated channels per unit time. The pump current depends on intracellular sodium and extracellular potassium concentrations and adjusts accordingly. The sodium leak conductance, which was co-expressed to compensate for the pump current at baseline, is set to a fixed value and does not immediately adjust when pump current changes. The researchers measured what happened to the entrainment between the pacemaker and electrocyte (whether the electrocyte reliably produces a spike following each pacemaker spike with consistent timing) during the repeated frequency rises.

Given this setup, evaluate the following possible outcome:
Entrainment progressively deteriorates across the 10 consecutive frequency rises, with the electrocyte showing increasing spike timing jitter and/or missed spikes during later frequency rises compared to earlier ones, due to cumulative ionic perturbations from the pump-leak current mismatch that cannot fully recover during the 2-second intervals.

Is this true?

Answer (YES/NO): YES